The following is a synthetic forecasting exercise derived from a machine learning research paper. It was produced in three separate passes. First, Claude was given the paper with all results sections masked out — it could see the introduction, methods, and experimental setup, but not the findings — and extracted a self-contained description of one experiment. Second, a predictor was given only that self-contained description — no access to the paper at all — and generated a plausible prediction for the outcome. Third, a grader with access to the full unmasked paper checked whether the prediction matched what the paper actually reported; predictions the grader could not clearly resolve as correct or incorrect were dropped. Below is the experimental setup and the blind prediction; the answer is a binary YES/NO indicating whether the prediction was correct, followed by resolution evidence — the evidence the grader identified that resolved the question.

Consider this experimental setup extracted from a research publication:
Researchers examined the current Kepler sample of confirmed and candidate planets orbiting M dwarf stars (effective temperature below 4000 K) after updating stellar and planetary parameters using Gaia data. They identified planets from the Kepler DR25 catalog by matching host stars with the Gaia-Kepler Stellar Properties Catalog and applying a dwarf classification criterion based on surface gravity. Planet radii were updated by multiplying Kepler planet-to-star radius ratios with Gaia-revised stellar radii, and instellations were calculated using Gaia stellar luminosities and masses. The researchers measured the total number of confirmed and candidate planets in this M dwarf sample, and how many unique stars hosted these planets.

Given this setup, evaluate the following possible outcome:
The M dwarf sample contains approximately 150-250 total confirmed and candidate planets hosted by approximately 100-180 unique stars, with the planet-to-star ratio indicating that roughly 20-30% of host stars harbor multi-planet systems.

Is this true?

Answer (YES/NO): NO